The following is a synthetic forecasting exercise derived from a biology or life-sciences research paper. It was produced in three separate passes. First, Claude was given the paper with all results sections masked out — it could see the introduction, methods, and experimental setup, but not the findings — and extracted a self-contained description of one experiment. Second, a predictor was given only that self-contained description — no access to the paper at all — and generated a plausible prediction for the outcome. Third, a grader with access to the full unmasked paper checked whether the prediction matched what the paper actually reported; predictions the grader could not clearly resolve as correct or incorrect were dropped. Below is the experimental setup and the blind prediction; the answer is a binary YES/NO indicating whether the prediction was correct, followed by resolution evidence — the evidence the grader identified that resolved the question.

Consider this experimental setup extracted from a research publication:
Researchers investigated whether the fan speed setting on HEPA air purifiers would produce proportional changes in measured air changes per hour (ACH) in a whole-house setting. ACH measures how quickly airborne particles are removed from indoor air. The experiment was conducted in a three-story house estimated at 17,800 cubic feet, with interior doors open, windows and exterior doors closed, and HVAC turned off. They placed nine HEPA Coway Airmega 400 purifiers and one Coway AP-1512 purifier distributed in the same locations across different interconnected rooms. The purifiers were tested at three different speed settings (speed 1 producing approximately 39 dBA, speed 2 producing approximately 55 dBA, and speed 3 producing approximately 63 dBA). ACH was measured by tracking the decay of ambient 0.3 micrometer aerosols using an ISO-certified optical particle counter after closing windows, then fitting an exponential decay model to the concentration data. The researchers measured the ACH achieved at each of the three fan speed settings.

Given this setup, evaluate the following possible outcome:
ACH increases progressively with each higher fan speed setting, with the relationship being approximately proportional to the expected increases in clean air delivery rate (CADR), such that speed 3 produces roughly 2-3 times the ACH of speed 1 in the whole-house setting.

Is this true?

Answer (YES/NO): YES